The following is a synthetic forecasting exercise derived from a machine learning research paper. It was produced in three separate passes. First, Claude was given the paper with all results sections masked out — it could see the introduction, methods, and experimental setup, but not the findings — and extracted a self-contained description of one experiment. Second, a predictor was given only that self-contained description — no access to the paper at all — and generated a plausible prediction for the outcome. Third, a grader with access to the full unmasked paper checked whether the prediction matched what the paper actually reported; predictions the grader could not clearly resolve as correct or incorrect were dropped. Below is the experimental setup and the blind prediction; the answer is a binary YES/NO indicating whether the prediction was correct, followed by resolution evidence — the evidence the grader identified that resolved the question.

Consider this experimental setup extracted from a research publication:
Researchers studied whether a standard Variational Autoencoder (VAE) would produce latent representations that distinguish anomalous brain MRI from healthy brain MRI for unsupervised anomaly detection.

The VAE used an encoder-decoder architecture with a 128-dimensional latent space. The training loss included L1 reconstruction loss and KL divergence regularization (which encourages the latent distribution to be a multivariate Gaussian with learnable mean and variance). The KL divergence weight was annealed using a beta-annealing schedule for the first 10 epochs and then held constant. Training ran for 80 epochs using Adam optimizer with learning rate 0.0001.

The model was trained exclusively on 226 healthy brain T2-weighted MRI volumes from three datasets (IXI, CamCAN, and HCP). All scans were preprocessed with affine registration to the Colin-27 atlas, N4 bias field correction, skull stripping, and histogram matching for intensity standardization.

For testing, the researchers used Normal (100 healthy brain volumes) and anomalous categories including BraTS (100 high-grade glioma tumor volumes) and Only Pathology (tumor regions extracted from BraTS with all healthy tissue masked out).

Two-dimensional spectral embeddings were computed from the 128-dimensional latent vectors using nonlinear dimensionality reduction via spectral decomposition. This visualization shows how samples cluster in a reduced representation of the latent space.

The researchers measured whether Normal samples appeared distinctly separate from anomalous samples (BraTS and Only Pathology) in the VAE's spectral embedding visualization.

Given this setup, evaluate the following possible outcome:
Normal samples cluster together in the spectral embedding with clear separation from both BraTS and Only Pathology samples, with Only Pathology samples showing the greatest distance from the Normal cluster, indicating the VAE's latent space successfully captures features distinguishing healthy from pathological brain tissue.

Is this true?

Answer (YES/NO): NO